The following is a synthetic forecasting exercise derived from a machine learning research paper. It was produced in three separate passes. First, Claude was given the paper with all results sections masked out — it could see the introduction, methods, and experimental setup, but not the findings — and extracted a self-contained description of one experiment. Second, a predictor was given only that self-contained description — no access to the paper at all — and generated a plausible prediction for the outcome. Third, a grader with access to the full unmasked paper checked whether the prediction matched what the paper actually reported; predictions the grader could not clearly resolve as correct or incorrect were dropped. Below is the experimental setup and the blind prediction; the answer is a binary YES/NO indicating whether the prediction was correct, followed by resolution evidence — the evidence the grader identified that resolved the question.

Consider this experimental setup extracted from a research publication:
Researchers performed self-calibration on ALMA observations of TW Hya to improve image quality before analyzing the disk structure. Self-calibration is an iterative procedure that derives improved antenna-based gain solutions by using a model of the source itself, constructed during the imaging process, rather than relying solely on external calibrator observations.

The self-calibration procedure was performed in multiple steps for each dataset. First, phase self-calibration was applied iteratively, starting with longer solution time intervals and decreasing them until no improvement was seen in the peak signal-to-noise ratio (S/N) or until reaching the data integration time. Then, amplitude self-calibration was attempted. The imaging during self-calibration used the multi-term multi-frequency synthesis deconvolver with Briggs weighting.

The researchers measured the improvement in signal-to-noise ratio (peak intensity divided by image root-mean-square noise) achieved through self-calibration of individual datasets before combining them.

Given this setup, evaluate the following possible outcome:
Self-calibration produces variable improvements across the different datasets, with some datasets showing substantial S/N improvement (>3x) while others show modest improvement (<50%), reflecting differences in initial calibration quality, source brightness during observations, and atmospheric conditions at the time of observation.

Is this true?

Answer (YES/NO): NO